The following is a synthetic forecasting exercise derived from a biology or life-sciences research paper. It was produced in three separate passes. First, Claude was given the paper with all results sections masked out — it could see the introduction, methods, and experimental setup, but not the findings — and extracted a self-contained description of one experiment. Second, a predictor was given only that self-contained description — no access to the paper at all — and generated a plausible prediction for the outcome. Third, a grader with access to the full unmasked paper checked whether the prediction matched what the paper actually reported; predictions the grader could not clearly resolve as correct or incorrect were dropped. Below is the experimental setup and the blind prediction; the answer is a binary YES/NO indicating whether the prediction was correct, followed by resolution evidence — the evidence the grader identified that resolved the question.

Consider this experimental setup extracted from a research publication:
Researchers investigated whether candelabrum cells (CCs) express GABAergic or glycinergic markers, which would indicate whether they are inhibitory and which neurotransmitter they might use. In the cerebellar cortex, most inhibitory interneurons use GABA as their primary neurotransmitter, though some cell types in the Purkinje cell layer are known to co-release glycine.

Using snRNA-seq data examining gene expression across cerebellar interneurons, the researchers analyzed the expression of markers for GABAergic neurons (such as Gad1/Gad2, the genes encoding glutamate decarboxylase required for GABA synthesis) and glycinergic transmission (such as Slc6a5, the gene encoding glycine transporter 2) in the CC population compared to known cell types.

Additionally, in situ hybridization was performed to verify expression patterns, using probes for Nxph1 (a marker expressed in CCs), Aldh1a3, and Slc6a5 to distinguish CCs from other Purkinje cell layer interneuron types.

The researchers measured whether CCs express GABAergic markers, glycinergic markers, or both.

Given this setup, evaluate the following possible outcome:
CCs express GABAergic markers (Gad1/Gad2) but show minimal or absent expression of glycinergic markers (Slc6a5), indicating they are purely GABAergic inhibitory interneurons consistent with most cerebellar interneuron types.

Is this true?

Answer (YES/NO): YES